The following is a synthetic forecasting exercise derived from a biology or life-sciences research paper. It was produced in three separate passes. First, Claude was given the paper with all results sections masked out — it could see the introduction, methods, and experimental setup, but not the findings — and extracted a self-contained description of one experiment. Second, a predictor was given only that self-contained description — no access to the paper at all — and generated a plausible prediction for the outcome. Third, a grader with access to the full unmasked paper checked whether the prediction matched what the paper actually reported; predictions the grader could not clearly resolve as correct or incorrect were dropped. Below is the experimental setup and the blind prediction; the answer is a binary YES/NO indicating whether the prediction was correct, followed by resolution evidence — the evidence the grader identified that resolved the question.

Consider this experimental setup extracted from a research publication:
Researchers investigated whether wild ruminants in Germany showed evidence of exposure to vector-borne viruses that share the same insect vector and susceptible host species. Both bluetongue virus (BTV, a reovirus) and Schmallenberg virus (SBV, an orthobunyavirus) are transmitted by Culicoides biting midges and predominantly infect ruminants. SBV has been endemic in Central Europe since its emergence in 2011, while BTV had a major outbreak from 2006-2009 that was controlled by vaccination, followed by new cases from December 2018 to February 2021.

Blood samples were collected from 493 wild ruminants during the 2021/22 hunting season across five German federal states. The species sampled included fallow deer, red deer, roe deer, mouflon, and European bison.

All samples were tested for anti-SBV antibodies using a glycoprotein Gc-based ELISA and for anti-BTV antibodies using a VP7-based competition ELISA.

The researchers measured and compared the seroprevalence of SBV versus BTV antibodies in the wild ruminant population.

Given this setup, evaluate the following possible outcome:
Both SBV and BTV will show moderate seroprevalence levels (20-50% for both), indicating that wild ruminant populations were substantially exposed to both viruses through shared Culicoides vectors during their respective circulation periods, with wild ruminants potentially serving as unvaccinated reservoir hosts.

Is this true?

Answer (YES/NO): NO